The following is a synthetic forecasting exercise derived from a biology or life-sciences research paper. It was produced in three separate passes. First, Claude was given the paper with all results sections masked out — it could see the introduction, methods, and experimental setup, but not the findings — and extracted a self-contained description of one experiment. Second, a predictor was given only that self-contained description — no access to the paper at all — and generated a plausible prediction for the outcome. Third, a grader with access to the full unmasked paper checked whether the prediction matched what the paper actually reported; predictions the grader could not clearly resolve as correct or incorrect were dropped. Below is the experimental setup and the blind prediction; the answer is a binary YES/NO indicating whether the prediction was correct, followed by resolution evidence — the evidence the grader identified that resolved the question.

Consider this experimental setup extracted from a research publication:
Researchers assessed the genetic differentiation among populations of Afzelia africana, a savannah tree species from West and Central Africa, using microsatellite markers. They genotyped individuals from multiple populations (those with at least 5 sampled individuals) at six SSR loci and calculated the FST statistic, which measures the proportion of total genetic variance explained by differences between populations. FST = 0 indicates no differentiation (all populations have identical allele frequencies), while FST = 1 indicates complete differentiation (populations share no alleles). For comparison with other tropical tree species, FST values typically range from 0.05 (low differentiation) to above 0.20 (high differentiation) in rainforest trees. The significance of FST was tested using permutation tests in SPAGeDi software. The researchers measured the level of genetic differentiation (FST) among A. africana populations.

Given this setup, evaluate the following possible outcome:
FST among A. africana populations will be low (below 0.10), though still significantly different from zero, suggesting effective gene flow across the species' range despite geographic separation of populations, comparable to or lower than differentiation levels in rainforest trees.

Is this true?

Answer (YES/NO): YES